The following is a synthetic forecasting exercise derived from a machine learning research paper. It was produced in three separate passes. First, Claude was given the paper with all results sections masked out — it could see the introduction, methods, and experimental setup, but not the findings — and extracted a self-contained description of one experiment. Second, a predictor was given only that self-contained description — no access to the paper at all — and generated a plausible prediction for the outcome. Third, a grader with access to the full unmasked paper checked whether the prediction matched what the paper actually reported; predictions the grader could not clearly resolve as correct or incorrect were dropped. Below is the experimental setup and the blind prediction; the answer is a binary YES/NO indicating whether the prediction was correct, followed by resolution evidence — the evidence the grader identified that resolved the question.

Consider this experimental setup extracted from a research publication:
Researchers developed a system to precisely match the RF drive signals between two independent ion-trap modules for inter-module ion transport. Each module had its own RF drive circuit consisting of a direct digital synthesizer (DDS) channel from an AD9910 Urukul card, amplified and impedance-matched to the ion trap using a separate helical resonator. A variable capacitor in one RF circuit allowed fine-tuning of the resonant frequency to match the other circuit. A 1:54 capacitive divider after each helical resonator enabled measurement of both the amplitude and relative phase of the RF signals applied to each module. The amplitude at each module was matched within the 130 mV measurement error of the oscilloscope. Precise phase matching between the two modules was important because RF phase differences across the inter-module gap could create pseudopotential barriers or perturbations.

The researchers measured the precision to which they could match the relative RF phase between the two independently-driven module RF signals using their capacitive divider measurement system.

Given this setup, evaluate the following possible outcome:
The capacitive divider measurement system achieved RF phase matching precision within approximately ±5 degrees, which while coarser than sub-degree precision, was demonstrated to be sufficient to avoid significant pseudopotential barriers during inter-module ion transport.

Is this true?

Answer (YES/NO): NO